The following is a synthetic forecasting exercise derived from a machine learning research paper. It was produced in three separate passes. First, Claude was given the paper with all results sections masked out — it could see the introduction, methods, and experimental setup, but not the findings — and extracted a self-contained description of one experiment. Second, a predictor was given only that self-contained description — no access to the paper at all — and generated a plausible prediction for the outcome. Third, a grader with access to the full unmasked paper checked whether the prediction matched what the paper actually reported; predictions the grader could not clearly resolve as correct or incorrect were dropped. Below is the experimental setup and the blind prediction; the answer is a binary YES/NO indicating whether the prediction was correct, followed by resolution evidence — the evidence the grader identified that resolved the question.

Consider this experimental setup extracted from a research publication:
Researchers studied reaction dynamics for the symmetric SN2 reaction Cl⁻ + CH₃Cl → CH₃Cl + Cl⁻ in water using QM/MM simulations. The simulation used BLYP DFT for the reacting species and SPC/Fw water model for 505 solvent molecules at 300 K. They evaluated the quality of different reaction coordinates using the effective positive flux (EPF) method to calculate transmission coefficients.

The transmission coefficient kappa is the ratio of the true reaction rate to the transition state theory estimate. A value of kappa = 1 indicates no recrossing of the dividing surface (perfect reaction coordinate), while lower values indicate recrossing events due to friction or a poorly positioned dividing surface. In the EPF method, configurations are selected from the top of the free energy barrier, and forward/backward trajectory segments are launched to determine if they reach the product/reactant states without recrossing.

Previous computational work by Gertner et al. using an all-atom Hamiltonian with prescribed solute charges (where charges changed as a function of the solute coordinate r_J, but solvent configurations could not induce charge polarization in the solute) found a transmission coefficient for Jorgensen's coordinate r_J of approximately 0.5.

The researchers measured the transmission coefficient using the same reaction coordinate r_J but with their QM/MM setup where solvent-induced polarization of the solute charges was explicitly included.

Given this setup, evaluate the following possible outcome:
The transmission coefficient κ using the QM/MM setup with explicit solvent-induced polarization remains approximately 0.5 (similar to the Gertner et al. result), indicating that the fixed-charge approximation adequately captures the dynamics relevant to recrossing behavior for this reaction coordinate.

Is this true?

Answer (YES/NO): NO